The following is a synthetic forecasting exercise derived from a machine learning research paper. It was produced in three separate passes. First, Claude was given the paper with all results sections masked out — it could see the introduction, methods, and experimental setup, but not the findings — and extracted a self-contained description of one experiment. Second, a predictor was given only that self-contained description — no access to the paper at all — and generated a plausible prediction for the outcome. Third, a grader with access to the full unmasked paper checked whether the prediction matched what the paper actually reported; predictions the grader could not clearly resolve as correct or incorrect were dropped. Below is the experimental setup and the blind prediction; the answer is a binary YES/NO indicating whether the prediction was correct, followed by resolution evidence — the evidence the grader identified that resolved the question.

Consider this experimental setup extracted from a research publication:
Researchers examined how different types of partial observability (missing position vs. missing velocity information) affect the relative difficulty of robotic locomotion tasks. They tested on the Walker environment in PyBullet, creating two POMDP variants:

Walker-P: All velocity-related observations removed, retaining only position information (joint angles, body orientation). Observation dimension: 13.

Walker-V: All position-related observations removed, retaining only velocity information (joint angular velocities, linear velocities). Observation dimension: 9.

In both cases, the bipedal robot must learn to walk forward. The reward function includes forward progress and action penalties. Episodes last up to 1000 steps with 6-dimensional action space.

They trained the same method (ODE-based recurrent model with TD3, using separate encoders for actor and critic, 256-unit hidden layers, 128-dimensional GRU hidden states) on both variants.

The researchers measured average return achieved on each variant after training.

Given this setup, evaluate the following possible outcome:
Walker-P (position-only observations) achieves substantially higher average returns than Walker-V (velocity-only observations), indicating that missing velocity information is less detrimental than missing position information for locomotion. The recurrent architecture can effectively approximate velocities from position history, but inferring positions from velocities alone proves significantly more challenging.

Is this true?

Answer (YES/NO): YES